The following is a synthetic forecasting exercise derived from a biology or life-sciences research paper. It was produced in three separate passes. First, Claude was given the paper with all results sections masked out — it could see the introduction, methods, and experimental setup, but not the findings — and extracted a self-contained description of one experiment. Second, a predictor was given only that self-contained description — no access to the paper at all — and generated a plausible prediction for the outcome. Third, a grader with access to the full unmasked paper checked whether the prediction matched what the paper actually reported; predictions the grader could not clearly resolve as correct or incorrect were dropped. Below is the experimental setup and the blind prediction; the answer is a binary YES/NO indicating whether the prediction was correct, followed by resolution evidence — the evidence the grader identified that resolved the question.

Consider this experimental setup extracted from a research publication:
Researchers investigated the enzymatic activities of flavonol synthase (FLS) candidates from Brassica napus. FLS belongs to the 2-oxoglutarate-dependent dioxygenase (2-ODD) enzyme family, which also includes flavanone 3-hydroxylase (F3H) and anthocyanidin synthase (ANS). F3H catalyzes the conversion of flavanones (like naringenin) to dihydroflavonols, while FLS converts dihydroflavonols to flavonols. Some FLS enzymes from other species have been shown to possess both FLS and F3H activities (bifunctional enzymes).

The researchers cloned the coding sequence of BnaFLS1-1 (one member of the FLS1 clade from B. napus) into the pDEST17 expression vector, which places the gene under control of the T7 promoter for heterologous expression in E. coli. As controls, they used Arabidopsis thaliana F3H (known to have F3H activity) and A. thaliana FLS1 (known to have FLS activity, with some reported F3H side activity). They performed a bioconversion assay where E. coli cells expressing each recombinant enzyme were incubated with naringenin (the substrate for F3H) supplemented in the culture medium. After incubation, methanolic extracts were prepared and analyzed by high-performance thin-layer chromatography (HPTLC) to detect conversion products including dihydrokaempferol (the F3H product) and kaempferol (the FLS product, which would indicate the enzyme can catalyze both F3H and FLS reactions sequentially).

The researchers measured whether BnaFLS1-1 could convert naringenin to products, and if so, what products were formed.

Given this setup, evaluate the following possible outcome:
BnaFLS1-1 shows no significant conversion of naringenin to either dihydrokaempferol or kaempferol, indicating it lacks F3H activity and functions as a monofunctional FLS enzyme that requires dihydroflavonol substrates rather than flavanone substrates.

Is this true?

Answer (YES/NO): NO